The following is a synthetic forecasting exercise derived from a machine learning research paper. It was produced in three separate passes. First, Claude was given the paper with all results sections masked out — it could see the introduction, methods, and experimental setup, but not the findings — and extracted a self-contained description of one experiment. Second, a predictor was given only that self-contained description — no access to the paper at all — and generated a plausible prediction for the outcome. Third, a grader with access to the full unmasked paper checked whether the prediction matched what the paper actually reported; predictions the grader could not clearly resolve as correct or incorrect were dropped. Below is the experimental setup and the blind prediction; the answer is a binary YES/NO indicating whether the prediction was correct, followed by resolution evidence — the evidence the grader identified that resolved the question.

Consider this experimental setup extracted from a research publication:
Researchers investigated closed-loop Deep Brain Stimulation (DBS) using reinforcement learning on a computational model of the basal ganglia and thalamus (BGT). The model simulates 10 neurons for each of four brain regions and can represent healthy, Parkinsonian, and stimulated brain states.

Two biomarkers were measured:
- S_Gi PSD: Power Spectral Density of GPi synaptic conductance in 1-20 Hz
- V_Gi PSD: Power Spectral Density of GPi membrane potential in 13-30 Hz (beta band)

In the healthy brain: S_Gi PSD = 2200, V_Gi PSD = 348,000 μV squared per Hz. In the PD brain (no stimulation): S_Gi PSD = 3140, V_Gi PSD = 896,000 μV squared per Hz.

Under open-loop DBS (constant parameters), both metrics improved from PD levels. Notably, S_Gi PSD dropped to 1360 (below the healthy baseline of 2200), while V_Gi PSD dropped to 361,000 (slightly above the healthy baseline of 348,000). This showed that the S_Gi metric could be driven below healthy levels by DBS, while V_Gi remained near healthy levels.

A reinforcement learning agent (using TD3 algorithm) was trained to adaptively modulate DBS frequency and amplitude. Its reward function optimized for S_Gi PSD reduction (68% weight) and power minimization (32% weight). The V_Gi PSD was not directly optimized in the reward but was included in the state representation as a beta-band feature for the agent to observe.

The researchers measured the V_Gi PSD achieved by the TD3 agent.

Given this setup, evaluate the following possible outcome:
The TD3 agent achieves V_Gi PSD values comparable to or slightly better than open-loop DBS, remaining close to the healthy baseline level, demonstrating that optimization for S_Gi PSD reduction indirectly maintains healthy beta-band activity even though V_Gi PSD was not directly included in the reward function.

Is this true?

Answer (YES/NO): YES